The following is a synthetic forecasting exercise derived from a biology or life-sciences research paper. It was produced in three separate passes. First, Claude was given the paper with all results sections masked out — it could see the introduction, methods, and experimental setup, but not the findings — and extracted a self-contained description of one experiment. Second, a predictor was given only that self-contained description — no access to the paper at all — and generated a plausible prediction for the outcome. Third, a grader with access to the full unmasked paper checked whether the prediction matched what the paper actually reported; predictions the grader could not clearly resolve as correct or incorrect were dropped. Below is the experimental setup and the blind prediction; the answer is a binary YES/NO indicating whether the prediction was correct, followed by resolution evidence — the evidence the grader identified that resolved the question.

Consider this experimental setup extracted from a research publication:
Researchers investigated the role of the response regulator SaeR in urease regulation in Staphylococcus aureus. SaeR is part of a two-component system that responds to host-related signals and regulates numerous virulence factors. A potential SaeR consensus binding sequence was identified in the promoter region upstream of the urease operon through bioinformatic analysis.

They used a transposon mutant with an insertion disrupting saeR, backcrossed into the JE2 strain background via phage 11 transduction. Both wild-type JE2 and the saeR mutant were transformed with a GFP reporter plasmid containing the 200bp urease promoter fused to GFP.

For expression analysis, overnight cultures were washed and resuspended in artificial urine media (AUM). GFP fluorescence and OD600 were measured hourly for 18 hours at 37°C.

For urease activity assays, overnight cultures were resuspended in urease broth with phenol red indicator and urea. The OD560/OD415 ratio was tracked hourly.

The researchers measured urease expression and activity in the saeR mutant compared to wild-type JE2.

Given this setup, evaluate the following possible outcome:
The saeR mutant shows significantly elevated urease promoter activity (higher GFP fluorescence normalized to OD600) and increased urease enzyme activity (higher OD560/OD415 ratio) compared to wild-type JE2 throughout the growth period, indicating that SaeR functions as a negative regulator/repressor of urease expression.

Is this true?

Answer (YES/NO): NO